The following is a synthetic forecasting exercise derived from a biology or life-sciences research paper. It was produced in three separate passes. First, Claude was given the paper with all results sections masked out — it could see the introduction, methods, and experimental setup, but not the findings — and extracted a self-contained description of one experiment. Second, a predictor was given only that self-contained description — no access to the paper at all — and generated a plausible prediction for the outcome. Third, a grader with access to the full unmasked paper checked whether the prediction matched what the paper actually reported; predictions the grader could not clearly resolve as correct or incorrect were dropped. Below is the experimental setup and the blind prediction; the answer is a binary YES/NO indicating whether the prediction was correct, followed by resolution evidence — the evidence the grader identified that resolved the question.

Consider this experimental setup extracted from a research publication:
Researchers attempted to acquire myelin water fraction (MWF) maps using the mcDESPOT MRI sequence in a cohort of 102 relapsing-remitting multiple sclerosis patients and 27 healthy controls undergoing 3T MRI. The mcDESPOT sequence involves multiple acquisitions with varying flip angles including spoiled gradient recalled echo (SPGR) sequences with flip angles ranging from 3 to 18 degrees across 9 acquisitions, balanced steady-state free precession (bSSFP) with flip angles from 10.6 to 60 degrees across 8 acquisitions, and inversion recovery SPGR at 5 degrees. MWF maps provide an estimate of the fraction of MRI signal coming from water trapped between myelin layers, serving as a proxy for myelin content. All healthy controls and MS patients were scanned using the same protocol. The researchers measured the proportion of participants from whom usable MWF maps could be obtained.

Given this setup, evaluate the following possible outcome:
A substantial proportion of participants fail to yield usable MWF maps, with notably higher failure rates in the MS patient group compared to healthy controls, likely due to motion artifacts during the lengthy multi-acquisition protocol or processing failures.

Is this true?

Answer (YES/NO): NO